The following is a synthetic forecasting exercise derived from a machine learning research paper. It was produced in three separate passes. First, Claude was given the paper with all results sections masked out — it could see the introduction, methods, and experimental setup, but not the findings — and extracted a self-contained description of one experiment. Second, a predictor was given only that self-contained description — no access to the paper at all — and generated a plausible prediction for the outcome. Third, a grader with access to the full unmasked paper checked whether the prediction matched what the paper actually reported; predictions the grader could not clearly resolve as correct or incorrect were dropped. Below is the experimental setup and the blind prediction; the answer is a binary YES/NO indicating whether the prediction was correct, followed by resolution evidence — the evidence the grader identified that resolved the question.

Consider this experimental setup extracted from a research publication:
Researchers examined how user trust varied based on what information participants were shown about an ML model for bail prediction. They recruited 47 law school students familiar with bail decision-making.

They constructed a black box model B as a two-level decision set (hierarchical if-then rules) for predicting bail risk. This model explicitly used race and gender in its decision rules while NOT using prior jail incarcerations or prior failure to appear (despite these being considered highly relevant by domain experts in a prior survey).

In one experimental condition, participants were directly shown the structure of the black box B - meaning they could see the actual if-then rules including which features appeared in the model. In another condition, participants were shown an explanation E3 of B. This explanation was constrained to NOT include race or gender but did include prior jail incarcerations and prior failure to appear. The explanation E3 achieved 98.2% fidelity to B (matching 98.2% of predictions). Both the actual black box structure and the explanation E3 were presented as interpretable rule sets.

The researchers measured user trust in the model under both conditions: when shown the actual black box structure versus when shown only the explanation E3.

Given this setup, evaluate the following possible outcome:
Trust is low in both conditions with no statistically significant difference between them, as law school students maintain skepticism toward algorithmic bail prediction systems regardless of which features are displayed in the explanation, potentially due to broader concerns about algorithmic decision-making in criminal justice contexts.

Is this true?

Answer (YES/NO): NO